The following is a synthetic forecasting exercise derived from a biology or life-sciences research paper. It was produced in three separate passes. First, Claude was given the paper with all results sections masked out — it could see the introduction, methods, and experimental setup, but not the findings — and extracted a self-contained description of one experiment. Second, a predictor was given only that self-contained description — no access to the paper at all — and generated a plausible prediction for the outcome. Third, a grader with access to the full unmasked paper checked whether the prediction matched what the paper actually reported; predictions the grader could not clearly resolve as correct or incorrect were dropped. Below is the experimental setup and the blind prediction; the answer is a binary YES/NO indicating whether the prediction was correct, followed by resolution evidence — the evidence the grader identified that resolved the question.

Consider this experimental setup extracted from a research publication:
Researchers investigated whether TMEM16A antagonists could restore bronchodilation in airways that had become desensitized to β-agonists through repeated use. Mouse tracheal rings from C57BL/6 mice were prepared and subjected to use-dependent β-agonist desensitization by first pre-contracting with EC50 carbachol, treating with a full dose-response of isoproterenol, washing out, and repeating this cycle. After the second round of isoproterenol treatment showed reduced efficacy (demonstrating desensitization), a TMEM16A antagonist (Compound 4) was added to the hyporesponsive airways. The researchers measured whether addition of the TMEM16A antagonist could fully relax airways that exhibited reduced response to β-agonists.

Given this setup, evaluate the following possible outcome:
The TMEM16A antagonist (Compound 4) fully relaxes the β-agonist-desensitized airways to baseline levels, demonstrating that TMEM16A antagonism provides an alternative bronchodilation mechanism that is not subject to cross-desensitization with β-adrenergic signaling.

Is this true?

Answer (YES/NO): YES